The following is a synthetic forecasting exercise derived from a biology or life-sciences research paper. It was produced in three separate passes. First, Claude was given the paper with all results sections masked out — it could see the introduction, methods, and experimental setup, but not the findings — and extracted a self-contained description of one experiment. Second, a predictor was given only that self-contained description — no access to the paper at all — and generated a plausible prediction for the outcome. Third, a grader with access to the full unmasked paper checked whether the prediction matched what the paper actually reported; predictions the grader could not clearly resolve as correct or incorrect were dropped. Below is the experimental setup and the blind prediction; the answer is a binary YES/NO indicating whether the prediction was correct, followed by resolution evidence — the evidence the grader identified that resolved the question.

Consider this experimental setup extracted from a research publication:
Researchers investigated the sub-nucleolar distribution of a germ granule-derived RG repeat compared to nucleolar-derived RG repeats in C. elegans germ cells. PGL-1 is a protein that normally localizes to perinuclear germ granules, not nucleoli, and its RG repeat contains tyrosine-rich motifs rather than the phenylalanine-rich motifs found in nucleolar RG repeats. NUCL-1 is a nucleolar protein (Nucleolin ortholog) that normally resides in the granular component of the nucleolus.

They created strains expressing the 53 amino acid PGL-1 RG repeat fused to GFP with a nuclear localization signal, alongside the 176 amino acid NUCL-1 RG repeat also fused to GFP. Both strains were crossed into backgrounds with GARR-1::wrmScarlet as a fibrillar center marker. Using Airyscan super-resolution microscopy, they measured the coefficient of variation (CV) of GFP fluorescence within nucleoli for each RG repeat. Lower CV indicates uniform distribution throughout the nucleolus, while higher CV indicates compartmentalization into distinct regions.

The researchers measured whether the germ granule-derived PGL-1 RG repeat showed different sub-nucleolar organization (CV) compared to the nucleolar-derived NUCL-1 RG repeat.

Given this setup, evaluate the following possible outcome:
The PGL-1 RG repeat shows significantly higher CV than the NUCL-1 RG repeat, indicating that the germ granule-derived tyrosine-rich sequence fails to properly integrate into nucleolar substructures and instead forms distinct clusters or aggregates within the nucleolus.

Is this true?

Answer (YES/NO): NO